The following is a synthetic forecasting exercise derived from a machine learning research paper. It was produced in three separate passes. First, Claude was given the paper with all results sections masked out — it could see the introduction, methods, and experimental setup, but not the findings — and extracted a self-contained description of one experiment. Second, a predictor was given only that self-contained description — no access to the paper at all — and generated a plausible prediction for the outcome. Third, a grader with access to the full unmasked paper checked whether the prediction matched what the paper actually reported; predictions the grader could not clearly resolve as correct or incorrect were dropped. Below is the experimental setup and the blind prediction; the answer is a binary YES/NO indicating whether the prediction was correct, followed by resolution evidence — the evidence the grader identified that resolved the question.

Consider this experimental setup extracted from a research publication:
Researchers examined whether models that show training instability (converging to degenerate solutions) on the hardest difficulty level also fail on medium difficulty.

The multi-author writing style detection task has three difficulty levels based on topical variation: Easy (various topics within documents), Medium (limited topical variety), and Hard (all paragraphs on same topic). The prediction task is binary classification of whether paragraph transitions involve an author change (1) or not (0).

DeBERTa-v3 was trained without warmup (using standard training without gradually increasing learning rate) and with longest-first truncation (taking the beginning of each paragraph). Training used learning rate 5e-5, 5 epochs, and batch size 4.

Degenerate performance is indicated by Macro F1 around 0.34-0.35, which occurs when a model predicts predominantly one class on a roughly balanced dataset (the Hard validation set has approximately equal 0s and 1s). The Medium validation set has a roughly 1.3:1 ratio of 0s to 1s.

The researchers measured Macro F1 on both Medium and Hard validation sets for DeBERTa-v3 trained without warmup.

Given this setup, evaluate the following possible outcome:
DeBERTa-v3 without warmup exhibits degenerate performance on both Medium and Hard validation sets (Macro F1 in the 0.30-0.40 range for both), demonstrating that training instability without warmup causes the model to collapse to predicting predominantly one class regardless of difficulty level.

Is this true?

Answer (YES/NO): NO